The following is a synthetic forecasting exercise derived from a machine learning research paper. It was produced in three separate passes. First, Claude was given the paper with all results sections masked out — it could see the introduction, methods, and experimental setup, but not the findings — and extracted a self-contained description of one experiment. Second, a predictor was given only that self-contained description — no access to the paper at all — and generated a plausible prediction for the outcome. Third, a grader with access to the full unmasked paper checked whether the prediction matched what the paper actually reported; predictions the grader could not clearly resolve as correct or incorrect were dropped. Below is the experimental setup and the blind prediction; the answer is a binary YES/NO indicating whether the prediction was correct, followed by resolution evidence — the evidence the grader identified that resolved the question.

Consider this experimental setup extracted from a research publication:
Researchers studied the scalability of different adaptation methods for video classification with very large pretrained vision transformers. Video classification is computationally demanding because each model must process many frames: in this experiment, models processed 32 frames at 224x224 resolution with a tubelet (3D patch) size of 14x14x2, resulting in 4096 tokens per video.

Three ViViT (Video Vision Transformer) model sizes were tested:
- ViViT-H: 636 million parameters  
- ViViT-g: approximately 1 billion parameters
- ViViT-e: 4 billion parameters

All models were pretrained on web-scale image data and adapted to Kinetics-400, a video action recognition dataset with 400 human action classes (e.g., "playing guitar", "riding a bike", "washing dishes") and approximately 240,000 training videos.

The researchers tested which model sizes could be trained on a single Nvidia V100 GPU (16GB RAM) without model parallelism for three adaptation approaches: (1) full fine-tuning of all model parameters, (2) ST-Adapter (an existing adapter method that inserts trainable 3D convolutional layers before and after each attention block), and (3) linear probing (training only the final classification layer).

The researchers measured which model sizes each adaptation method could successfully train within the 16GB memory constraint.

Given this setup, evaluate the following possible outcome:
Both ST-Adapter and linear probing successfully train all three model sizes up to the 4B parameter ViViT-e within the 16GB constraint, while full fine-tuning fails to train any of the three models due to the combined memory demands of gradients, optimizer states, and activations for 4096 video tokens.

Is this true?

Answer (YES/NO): NO